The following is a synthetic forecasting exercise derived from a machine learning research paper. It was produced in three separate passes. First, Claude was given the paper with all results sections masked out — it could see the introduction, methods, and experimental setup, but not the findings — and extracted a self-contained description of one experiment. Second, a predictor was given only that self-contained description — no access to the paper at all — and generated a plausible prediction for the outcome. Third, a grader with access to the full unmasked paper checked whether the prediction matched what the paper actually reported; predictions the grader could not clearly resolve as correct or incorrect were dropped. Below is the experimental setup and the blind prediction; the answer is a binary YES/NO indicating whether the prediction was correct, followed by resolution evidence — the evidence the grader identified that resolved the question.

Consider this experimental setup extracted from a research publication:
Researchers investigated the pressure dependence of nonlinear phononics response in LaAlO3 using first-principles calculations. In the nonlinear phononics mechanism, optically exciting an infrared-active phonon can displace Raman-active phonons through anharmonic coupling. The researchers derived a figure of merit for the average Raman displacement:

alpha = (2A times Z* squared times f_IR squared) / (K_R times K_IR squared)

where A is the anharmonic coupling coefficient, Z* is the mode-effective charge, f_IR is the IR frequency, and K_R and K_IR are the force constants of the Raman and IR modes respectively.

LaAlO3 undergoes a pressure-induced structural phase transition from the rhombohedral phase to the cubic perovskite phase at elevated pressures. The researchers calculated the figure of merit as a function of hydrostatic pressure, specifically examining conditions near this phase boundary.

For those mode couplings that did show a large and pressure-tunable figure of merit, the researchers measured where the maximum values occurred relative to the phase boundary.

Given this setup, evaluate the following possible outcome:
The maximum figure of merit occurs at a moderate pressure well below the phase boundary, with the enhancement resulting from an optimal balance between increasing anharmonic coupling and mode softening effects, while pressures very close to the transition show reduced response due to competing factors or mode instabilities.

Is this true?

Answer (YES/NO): NO